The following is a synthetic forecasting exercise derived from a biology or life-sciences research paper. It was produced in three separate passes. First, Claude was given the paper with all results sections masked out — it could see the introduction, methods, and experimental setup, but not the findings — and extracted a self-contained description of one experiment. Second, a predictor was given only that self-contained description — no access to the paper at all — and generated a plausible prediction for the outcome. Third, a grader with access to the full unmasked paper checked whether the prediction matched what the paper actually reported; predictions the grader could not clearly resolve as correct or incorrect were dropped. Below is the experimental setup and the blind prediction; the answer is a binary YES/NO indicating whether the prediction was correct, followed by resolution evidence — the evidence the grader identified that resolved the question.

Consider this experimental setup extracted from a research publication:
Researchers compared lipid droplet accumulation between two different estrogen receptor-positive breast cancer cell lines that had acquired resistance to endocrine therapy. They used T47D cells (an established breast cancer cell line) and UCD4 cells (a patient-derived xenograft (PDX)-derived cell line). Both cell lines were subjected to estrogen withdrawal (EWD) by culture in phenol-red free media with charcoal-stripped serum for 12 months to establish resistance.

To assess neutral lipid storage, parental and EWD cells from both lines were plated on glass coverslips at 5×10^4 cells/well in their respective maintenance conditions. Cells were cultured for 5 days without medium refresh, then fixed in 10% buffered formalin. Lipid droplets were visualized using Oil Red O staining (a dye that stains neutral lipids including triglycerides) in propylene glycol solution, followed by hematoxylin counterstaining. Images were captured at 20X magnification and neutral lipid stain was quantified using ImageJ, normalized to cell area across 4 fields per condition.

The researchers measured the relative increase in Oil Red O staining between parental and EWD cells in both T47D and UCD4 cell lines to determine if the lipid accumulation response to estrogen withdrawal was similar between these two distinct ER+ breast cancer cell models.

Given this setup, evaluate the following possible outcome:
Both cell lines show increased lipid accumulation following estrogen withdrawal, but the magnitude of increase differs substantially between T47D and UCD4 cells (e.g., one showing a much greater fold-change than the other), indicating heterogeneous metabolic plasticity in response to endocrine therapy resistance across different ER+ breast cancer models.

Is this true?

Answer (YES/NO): NO